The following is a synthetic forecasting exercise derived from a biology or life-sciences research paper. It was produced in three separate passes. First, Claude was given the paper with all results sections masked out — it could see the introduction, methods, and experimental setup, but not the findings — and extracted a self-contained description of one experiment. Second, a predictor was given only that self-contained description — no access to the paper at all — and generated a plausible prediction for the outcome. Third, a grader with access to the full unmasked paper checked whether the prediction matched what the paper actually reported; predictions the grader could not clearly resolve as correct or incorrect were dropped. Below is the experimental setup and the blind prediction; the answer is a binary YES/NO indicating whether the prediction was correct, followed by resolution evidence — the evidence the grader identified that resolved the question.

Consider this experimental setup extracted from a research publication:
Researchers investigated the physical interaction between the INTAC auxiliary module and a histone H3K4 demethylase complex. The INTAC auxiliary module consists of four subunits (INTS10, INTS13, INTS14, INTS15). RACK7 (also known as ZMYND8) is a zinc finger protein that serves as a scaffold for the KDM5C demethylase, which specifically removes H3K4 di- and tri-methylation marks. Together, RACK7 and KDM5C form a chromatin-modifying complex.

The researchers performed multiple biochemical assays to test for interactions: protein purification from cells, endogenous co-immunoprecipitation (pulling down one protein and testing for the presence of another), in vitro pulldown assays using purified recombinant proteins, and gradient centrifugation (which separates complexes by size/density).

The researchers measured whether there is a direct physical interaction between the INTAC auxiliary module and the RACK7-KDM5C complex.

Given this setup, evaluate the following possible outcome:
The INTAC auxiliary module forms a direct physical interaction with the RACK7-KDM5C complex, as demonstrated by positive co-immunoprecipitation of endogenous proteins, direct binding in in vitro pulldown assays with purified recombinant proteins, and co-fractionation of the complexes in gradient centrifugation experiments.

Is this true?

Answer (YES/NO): YES